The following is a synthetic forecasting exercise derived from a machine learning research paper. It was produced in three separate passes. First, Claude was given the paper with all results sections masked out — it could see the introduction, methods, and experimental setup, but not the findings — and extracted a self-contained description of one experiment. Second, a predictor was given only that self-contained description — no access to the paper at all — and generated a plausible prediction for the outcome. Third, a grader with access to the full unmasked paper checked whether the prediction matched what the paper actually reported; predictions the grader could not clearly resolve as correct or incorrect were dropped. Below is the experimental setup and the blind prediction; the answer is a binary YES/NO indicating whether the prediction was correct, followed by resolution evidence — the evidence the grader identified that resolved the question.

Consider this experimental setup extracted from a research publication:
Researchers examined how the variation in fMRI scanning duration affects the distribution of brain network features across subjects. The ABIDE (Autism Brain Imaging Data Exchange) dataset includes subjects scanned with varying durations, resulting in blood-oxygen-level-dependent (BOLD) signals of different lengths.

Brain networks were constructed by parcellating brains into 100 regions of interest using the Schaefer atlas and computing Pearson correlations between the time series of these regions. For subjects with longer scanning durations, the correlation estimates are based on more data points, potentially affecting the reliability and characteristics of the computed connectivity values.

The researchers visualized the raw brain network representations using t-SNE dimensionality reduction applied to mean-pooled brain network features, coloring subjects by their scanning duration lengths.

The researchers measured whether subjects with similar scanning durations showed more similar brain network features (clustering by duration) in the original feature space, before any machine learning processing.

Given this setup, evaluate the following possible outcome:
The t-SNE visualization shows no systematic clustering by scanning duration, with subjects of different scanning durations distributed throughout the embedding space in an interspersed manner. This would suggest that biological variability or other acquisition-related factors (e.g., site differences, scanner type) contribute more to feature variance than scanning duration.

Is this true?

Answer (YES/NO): NO